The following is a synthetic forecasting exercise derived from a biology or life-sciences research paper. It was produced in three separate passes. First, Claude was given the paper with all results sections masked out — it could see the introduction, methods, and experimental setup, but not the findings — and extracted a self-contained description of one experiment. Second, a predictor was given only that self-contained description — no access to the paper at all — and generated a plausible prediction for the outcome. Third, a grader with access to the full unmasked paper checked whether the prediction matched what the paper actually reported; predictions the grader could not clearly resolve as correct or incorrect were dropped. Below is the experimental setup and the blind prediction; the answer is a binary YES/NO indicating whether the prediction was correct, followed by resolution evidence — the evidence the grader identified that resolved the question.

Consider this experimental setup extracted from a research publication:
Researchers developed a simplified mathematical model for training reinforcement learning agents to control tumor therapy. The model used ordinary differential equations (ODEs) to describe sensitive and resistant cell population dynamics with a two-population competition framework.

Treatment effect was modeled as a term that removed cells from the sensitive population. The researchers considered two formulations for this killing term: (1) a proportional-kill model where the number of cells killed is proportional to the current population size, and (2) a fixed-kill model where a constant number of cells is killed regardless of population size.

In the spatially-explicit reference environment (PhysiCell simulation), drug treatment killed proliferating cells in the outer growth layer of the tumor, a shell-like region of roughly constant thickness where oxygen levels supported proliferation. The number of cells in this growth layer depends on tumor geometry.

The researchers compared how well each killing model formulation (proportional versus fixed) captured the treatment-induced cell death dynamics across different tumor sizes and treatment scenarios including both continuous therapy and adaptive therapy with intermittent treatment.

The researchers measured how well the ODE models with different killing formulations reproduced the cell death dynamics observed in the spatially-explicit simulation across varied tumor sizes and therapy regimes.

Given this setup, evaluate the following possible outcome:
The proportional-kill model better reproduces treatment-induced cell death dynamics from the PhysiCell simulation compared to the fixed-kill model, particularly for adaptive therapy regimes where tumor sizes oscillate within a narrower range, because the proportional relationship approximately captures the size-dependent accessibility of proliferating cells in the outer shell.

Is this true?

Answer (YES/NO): NO